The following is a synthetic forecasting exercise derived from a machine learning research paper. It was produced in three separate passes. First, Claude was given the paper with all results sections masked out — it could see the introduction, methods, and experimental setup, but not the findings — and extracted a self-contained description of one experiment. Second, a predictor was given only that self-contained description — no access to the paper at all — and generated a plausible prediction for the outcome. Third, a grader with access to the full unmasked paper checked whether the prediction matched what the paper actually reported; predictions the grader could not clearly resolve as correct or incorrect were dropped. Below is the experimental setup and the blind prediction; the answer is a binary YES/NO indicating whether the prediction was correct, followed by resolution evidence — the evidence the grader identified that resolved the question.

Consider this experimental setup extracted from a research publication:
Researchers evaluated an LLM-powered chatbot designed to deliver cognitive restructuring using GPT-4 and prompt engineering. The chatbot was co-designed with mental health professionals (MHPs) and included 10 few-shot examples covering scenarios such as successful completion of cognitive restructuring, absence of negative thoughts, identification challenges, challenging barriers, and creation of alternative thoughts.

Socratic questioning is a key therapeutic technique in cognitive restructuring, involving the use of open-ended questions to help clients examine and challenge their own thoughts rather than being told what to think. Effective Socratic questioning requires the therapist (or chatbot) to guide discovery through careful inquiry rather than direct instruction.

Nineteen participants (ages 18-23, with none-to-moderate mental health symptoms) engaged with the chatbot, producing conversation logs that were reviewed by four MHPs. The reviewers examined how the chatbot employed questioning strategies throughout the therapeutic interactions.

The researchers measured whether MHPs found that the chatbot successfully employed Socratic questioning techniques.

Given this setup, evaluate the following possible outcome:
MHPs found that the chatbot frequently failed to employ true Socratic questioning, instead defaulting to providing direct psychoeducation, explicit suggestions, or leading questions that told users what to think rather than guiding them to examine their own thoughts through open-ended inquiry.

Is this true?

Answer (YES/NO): NO